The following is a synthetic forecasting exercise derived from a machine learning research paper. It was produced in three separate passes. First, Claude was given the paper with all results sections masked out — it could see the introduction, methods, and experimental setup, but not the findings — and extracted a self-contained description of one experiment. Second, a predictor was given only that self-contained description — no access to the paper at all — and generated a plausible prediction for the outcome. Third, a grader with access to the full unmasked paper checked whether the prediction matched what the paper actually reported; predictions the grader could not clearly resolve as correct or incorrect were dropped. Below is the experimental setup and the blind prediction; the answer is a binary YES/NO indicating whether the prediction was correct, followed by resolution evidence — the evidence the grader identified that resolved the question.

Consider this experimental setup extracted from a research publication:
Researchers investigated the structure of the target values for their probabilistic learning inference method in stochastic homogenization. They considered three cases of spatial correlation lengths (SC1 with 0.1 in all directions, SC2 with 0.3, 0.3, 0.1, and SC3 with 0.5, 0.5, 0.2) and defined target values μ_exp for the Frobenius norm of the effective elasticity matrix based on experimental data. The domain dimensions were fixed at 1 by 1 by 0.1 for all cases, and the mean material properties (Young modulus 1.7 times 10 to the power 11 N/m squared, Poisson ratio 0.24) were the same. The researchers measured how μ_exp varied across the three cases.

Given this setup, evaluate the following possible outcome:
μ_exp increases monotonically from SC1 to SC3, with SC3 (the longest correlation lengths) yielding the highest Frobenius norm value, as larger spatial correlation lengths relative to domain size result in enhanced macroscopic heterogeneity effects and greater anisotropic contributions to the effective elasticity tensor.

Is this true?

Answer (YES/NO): YES